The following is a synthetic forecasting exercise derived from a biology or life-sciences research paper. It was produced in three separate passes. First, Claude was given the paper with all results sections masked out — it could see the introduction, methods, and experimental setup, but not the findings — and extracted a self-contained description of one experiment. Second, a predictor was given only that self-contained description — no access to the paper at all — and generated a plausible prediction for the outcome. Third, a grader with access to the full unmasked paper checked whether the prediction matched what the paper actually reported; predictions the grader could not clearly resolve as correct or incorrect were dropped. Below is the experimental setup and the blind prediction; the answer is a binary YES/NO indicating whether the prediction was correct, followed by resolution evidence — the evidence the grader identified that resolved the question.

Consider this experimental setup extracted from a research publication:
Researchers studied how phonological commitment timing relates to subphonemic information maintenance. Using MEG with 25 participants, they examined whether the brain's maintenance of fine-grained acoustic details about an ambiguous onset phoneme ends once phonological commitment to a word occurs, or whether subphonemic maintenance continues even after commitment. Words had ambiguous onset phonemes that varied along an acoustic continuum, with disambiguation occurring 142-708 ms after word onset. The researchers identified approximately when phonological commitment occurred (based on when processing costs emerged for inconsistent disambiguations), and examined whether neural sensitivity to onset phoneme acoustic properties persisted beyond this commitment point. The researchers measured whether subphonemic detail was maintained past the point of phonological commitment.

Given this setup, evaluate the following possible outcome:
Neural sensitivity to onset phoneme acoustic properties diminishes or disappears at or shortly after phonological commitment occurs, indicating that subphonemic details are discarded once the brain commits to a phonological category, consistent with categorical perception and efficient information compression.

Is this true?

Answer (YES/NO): NO